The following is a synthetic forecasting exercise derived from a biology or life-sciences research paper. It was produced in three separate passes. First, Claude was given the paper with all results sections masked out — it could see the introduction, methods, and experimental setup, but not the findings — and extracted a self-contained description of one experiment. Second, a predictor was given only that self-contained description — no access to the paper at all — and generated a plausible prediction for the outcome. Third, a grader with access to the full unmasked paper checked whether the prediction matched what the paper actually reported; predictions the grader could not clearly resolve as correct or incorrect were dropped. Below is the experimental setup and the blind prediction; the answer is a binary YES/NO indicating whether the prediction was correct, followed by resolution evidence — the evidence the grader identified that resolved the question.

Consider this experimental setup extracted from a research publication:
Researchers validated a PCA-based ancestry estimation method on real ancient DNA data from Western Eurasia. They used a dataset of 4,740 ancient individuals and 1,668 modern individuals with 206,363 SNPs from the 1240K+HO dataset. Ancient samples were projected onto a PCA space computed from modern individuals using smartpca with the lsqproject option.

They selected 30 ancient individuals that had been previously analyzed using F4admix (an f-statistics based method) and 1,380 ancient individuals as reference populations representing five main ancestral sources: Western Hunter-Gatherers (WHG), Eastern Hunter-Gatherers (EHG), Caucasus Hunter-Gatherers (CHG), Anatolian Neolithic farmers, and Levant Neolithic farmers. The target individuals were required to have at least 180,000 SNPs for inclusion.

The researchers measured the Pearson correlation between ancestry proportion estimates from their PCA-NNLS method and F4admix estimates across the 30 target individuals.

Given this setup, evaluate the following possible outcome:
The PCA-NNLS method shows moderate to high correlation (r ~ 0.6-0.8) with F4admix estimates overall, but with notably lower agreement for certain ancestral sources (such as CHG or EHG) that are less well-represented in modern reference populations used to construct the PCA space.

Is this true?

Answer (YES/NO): NO